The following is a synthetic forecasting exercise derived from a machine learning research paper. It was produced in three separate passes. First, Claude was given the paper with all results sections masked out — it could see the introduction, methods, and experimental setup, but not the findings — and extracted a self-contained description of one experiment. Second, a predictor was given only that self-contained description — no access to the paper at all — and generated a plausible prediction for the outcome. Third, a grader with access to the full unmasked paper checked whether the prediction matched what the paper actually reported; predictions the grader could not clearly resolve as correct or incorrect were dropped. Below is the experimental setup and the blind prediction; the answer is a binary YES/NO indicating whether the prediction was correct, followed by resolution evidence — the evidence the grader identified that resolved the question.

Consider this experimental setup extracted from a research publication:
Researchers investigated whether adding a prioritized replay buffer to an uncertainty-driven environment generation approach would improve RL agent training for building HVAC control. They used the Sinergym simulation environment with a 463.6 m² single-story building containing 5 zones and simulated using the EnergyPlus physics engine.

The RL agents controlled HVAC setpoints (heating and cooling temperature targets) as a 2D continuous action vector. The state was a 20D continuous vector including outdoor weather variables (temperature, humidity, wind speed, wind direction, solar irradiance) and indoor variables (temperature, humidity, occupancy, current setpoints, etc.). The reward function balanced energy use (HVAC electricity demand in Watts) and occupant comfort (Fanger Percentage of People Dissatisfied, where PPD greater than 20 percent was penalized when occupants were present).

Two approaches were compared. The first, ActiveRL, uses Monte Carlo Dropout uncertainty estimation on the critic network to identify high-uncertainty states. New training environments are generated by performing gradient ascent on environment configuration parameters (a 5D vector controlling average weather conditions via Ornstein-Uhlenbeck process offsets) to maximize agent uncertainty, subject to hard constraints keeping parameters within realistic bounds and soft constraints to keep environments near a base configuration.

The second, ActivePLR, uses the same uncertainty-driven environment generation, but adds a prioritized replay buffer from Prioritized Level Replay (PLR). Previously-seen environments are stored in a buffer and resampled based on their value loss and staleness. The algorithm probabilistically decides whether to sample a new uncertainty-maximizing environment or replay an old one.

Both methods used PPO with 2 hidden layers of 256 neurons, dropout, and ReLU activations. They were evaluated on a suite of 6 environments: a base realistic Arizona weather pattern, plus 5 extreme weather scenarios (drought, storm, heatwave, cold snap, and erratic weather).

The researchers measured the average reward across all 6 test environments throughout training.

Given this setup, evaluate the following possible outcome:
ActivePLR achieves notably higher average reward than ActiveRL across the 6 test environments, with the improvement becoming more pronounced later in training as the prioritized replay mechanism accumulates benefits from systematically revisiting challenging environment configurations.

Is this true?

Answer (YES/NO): NO